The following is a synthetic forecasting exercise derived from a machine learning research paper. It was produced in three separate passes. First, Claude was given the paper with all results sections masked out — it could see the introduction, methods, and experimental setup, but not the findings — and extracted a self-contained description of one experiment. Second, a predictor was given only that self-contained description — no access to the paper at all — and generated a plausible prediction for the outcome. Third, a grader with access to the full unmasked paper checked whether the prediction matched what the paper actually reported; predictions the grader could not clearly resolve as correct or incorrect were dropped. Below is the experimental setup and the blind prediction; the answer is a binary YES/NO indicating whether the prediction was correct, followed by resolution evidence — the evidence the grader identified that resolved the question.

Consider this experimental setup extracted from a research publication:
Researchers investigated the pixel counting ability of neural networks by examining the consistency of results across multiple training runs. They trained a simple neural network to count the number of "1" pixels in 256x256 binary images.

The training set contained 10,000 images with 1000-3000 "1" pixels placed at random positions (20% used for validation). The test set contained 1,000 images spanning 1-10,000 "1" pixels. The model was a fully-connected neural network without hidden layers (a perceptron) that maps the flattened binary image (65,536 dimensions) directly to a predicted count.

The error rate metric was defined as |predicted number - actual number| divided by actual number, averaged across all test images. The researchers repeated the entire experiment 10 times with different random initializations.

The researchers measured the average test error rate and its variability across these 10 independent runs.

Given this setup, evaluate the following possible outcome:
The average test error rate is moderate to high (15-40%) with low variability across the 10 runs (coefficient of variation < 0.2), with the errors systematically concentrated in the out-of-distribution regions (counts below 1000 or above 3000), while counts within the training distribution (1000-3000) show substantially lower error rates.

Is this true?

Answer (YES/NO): NO